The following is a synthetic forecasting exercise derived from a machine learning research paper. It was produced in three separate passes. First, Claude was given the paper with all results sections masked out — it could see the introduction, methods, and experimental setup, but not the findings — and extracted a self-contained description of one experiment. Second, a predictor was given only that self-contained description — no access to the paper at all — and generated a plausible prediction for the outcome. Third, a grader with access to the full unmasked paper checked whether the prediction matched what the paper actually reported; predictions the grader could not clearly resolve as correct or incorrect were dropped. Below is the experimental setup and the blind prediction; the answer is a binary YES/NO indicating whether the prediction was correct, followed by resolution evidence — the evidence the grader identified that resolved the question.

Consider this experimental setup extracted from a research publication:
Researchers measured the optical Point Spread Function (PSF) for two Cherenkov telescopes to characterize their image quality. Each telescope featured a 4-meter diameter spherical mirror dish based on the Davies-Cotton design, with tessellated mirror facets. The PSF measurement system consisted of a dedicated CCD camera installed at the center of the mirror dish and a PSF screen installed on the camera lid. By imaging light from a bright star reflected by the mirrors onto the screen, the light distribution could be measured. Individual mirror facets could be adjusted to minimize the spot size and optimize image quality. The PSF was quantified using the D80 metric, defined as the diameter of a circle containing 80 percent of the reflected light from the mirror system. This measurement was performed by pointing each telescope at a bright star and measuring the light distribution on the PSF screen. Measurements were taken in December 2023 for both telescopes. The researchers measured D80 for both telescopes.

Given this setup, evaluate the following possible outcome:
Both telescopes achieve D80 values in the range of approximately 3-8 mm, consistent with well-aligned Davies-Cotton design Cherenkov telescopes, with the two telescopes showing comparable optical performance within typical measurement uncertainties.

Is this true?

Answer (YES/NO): NO